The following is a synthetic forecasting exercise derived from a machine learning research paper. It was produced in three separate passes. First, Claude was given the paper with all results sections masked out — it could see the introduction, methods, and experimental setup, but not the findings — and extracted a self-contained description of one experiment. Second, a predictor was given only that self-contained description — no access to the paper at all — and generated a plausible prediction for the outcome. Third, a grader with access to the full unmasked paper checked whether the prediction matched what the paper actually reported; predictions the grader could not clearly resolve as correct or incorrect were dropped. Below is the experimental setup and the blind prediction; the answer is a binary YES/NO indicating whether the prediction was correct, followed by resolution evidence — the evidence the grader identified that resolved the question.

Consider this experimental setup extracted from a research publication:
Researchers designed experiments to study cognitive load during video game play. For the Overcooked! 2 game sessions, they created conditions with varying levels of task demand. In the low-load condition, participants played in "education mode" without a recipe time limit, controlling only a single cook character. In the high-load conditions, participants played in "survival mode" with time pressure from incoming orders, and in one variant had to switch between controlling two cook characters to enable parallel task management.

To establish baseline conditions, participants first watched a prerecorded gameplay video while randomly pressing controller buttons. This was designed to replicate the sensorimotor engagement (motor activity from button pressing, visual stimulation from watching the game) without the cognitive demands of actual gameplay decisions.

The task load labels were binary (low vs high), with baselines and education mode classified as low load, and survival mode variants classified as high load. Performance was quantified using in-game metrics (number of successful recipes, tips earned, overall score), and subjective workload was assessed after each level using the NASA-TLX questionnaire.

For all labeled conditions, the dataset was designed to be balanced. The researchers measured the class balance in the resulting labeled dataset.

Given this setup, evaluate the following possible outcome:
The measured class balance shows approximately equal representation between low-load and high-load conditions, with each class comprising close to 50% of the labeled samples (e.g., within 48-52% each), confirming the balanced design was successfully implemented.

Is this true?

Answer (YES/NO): YES